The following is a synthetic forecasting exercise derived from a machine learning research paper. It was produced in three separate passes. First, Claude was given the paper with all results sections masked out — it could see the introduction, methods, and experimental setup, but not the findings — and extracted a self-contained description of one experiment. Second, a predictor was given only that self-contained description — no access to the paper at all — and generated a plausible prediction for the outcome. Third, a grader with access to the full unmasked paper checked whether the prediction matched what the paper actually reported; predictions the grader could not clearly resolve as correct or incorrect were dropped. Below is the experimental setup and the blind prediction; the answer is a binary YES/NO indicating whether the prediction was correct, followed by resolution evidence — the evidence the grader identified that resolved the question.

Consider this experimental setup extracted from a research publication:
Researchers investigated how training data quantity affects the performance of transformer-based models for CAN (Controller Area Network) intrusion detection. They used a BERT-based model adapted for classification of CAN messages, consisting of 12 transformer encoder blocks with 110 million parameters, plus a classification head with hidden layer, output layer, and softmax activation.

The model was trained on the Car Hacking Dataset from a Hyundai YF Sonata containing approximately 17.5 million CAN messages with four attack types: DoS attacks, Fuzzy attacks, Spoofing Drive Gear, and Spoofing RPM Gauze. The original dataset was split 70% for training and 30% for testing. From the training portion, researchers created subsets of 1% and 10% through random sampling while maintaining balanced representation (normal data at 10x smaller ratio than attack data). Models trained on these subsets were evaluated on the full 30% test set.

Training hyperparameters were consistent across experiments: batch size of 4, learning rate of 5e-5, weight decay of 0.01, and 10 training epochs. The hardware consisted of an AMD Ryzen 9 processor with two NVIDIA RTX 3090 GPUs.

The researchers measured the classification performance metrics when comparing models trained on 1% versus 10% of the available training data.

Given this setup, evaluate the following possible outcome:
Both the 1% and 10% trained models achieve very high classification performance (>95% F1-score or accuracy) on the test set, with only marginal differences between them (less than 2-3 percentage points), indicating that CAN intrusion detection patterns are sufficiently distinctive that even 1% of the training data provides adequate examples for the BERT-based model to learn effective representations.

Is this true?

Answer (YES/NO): YES